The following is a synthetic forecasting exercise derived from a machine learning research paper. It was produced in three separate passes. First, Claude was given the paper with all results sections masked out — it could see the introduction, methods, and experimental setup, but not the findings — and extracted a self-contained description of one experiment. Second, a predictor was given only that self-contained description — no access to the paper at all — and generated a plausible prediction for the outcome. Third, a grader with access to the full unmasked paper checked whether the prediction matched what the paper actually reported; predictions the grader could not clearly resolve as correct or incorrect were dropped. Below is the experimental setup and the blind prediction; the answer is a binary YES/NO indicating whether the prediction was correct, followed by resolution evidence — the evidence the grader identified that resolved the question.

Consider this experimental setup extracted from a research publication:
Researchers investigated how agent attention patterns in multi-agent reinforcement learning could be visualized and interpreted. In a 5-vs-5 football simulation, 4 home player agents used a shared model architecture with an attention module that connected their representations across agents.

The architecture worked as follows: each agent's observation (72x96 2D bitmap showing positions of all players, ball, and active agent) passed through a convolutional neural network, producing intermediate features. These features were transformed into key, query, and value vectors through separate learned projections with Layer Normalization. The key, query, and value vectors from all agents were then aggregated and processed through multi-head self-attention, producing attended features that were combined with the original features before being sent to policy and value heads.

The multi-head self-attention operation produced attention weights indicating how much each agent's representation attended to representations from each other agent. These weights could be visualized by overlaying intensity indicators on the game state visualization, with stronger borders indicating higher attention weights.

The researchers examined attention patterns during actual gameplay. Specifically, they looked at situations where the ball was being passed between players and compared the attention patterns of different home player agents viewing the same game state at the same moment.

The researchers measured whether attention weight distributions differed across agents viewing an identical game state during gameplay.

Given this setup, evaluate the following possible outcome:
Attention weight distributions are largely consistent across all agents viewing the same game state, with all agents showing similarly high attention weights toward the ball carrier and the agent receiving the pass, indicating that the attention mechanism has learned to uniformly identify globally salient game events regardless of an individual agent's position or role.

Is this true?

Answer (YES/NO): NO